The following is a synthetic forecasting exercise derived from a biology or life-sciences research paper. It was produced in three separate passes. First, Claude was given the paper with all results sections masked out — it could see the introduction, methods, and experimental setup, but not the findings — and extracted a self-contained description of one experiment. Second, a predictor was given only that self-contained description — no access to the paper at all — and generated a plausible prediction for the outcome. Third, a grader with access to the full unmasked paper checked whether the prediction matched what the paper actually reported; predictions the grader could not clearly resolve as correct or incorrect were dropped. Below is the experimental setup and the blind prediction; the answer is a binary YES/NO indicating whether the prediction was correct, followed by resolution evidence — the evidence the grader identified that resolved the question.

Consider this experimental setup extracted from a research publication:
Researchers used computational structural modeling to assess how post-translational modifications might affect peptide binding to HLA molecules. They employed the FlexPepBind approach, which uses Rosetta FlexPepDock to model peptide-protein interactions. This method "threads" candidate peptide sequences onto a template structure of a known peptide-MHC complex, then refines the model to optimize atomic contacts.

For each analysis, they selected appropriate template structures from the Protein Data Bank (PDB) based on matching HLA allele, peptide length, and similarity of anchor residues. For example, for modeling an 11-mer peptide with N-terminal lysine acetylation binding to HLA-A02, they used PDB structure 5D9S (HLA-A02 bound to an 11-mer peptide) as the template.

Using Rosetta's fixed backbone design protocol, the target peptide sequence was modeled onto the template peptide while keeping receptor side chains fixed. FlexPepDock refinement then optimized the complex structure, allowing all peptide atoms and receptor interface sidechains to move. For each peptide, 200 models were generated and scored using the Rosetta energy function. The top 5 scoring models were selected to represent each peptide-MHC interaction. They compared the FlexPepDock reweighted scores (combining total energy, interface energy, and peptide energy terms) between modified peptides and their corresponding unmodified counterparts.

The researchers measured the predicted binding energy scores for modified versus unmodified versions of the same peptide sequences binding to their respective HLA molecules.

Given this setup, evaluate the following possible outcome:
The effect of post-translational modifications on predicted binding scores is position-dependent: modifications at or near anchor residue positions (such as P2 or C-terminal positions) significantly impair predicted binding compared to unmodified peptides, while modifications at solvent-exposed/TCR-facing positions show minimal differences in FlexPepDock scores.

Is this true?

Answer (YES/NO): NO